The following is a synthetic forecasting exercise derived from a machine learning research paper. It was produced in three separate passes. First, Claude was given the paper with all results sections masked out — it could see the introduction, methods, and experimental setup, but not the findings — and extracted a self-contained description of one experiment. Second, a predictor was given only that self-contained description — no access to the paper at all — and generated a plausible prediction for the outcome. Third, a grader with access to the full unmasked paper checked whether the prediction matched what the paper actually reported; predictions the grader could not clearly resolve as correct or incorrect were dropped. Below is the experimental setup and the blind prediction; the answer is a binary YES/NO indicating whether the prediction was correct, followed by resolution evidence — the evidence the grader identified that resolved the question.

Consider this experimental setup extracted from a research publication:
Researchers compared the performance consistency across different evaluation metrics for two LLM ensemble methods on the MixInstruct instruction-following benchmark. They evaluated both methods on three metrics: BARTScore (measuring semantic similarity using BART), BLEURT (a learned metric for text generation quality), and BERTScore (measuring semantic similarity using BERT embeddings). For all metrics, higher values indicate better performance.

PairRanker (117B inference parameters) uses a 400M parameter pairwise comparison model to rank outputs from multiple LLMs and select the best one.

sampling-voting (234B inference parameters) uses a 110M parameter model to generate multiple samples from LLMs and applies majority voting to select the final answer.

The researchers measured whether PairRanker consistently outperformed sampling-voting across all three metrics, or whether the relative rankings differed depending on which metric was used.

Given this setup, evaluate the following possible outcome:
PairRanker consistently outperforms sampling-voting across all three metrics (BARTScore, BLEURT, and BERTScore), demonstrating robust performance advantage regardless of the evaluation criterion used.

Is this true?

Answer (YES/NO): NO